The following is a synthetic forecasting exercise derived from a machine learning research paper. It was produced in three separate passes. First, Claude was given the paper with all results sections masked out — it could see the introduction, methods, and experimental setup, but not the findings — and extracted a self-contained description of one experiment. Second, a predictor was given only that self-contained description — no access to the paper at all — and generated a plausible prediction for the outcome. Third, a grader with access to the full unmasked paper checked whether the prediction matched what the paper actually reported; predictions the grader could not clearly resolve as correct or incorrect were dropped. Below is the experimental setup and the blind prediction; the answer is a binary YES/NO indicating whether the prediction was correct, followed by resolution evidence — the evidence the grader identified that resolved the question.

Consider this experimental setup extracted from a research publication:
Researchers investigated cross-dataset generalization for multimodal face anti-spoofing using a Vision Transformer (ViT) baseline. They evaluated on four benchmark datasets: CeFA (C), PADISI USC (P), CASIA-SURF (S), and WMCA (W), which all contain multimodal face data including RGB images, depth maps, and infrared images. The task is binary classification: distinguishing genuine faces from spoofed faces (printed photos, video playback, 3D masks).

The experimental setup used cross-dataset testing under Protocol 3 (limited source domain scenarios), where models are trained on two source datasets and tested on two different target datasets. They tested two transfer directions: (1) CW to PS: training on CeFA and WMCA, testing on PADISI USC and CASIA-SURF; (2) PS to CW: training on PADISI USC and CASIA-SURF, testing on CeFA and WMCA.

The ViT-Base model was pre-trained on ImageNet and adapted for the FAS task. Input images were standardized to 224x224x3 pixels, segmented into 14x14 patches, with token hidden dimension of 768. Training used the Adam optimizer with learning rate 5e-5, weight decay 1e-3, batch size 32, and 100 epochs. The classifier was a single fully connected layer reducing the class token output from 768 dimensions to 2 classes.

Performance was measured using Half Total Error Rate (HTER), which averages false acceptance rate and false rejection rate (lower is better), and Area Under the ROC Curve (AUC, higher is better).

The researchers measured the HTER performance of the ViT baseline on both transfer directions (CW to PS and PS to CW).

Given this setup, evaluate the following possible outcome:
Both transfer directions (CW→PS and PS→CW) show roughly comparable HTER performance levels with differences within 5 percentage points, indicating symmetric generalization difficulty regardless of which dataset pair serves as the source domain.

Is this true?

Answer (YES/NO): YES